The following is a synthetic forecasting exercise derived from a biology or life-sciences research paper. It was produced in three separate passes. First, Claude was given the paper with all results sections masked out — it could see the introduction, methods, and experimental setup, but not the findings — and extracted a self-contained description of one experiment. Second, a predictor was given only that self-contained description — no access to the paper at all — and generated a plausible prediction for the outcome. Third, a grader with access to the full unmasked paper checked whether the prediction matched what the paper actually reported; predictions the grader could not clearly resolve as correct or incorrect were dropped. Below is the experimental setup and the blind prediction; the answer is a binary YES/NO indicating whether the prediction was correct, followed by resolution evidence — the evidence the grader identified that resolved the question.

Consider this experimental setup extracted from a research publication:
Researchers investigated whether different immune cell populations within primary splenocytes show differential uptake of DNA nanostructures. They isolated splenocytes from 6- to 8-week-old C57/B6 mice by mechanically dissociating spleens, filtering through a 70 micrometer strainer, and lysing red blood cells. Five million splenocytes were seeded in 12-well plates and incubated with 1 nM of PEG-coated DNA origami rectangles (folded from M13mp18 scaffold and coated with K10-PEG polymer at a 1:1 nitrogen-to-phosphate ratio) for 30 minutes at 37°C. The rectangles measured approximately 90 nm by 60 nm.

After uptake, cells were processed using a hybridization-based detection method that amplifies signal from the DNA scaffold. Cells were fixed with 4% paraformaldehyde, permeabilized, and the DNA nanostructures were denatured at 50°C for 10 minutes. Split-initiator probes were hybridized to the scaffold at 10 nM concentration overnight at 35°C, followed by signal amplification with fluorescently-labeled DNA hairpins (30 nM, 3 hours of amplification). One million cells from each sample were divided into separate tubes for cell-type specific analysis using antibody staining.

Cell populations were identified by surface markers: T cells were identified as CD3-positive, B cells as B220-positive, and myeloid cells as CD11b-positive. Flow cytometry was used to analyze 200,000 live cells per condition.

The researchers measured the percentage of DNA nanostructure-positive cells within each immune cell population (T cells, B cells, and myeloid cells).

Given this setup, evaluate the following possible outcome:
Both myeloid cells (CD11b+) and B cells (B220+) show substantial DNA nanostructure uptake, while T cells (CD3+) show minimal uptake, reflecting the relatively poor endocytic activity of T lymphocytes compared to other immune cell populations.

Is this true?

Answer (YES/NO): YES